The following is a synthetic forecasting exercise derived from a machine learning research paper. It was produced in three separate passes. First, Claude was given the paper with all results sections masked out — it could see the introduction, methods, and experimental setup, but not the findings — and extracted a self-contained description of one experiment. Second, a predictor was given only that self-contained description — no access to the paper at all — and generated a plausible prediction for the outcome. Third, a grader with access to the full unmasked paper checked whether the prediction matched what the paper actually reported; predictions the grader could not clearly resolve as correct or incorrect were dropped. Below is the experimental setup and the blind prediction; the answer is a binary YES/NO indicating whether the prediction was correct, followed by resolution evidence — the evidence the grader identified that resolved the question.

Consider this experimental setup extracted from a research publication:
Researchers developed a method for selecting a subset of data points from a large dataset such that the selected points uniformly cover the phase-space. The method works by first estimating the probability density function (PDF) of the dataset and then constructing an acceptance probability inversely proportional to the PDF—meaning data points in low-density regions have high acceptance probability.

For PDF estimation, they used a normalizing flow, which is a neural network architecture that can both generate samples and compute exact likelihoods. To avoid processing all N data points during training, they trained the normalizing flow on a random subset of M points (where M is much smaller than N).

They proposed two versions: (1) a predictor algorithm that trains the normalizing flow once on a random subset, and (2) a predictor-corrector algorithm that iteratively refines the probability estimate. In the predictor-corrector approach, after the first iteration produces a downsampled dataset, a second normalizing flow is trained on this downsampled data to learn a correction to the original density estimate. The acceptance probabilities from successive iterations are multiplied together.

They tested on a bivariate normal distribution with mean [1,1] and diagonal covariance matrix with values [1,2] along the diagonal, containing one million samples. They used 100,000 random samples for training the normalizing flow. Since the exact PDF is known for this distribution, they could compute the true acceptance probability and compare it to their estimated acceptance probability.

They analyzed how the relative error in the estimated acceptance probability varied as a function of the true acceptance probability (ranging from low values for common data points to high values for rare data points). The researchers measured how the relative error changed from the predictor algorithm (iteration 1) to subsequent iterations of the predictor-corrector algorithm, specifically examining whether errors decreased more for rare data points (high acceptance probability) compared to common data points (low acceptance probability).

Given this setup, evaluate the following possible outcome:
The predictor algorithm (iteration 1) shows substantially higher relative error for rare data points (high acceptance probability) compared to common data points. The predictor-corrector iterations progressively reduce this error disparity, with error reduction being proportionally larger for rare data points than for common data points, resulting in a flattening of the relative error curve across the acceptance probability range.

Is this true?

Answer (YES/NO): NO